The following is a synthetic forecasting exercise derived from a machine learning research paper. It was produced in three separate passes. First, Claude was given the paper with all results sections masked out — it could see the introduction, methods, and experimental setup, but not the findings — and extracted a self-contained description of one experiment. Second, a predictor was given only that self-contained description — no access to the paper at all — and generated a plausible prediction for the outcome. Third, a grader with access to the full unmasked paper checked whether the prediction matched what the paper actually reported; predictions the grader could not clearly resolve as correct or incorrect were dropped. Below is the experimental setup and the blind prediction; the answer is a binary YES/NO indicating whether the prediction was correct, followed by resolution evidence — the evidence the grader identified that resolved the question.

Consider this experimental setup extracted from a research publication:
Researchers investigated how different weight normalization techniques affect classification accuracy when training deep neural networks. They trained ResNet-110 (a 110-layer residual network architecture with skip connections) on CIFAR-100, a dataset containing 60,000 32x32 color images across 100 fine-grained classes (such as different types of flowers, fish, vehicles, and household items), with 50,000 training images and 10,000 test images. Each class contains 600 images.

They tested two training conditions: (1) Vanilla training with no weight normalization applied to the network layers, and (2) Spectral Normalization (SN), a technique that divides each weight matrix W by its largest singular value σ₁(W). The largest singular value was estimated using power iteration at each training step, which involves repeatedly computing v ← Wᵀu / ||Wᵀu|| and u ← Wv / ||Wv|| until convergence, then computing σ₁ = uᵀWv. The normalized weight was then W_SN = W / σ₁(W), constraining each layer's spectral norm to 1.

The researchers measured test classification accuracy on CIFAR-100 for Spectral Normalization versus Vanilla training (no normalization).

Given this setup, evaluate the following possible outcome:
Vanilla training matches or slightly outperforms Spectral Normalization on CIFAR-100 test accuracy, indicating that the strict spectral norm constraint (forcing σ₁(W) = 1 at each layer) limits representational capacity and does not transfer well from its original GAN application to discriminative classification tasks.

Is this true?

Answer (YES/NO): YES